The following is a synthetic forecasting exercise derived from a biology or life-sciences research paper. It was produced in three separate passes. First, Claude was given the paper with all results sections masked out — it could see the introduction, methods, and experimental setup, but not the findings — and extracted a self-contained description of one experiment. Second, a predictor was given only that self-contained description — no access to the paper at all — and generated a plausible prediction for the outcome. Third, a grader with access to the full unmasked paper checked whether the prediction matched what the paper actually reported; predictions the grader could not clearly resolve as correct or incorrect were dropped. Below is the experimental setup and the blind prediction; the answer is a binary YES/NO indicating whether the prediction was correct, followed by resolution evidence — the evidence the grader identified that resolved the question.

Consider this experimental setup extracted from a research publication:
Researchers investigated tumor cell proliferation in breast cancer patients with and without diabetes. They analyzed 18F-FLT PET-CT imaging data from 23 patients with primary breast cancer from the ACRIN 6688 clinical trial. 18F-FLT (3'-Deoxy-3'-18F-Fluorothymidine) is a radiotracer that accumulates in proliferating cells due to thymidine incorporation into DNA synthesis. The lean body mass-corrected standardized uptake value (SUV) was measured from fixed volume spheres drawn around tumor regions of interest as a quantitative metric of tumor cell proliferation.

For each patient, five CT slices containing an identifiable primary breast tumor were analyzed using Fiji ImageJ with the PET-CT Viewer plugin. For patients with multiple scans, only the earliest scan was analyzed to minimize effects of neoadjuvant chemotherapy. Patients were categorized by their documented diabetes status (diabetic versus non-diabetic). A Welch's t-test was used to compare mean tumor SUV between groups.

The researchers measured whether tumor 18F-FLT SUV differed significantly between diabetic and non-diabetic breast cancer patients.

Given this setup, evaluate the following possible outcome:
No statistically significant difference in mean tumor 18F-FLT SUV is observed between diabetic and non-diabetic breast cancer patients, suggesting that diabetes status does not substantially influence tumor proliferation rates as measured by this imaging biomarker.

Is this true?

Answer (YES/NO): NO